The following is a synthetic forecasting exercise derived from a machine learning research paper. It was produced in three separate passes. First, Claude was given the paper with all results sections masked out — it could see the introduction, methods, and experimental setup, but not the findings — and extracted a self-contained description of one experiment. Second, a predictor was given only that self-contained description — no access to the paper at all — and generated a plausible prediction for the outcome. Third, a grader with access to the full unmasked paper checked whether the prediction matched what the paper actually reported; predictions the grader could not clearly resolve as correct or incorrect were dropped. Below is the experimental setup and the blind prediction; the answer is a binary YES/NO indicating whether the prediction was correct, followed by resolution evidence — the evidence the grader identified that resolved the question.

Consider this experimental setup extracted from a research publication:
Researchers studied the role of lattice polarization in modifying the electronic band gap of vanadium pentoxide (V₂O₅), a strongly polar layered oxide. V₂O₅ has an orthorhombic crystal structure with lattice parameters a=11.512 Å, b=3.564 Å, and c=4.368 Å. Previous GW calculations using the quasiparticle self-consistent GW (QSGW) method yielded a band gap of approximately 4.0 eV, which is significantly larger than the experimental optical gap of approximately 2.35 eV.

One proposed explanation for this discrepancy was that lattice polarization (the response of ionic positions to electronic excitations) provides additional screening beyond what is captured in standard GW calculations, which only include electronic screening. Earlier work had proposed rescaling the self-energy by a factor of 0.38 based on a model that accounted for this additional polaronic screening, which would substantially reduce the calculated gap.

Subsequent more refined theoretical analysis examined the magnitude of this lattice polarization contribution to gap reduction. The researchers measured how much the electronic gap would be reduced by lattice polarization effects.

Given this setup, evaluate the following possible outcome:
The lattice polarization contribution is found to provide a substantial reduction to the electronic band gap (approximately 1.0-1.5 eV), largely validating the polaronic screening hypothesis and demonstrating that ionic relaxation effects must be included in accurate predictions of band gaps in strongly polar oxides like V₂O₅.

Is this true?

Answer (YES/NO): NO